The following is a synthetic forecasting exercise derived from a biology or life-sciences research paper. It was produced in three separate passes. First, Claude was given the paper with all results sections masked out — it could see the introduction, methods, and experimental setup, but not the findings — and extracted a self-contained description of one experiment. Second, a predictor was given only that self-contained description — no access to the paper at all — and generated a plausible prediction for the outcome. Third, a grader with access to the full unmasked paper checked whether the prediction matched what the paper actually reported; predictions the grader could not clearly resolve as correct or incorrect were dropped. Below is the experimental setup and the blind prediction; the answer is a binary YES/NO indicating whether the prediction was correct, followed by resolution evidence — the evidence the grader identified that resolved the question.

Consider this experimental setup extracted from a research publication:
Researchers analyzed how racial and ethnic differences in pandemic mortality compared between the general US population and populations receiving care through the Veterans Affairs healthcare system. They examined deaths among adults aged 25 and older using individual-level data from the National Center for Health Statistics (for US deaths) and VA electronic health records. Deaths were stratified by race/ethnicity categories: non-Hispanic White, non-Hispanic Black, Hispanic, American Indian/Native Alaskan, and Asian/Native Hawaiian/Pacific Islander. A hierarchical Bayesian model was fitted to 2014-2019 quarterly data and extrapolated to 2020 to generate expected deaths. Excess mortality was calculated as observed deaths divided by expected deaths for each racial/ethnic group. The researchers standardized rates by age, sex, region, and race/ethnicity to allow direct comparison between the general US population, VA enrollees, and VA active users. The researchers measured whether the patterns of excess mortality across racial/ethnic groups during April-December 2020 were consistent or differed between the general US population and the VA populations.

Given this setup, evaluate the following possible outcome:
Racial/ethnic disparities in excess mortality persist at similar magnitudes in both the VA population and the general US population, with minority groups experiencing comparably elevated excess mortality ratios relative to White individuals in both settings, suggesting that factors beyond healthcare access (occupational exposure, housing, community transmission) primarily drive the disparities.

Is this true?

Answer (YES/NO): YES